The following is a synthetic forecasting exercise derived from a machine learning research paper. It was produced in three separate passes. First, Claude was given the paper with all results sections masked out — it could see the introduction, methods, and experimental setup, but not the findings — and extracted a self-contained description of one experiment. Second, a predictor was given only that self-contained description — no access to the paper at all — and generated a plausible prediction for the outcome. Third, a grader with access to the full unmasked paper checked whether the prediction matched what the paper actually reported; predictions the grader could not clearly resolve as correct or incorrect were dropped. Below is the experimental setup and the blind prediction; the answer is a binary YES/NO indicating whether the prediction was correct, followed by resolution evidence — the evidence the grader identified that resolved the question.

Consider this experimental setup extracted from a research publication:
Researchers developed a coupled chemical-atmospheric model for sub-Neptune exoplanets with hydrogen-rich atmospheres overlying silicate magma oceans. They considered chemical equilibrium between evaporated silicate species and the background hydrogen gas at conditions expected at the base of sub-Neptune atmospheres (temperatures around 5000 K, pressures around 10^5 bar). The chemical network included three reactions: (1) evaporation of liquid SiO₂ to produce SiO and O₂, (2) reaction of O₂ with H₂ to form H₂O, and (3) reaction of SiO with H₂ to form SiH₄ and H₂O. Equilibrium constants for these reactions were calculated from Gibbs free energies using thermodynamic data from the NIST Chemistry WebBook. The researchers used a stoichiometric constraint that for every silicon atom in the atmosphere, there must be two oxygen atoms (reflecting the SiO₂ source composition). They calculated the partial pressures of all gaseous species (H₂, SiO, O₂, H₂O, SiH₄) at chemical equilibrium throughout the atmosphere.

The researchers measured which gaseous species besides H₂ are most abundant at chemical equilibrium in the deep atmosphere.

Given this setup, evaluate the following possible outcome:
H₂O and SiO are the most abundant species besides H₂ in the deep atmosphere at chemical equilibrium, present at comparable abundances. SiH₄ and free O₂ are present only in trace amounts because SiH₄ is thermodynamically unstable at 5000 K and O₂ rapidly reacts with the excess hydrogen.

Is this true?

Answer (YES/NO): NO